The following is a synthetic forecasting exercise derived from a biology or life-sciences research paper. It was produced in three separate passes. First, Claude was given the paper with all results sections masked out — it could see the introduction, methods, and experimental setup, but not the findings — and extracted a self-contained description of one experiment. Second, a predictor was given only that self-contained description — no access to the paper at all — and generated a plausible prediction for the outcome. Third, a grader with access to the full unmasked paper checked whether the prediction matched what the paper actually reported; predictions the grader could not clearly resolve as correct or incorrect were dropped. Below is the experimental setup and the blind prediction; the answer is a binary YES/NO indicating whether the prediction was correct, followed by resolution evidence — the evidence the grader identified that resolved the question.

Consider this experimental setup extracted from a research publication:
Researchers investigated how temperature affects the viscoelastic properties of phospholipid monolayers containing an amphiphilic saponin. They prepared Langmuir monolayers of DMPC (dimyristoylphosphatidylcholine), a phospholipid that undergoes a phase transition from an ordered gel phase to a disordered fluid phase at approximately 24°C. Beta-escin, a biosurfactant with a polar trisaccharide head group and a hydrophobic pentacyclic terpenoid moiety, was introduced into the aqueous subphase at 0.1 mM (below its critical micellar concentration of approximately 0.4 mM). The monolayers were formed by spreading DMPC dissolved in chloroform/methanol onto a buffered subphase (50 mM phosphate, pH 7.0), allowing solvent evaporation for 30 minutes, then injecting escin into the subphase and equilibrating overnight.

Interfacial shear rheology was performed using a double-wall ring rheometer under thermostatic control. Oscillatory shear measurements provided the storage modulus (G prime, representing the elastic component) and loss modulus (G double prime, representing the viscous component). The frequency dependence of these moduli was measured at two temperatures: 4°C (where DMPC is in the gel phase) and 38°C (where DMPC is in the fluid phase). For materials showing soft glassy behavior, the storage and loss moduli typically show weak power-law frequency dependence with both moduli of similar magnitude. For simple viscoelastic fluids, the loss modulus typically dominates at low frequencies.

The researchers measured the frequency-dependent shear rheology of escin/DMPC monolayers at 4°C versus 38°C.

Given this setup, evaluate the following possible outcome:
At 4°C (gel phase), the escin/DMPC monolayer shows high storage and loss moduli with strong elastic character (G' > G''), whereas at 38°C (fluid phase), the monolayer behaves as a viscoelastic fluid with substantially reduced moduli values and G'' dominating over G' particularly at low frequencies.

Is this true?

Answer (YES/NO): NO